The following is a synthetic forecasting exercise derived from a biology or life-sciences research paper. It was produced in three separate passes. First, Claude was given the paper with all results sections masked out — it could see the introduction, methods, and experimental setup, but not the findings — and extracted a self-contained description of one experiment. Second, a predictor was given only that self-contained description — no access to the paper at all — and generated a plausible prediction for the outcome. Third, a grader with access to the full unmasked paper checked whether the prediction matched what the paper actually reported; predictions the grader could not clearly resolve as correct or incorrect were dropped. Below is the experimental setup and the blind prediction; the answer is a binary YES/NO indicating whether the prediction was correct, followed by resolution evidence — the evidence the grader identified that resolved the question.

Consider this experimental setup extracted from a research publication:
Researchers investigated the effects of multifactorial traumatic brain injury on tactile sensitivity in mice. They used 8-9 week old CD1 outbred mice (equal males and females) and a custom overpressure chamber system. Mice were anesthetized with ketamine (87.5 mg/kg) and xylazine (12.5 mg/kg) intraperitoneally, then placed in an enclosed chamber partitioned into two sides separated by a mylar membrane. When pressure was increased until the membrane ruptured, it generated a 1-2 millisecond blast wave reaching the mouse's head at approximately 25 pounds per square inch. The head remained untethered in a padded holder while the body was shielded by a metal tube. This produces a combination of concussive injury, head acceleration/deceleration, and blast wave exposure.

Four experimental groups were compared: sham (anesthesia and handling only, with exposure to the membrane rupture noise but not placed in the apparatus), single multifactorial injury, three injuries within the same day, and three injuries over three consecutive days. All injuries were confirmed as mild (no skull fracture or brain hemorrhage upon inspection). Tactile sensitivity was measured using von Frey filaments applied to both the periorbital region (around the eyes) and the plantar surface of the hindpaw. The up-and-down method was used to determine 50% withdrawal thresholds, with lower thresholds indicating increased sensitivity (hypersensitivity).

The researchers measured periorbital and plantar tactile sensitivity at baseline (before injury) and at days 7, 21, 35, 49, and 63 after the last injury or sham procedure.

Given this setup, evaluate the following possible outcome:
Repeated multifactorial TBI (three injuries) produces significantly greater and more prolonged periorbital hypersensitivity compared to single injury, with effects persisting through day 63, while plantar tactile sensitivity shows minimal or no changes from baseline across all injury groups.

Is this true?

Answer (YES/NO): NO